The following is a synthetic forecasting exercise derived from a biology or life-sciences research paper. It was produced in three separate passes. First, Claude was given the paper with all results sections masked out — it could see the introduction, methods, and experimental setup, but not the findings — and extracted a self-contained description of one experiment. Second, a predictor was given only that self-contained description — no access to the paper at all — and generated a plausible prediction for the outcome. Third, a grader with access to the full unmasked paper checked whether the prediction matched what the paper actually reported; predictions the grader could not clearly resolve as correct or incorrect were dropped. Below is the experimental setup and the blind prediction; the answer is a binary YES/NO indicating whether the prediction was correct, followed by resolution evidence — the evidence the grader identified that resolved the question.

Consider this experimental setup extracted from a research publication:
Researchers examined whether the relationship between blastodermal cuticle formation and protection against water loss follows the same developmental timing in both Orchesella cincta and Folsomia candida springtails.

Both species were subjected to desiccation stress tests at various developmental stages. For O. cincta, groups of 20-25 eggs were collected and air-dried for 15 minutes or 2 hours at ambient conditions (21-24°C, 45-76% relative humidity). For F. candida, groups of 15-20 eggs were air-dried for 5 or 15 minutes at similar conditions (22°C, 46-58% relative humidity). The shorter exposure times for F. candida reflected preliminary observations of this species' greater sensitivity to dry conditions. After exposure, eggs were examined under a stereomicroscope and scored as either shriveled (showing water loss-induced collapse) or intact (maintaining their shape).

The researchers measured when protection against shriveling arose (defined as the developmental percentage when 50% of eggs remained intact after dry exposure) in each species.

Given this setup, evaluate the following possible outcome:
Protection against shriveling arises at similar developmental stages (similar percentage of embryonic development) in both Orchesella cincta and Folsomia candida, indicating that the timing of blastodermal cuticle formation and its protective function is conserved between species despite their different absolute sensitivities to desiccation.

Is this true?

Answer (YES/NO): NO